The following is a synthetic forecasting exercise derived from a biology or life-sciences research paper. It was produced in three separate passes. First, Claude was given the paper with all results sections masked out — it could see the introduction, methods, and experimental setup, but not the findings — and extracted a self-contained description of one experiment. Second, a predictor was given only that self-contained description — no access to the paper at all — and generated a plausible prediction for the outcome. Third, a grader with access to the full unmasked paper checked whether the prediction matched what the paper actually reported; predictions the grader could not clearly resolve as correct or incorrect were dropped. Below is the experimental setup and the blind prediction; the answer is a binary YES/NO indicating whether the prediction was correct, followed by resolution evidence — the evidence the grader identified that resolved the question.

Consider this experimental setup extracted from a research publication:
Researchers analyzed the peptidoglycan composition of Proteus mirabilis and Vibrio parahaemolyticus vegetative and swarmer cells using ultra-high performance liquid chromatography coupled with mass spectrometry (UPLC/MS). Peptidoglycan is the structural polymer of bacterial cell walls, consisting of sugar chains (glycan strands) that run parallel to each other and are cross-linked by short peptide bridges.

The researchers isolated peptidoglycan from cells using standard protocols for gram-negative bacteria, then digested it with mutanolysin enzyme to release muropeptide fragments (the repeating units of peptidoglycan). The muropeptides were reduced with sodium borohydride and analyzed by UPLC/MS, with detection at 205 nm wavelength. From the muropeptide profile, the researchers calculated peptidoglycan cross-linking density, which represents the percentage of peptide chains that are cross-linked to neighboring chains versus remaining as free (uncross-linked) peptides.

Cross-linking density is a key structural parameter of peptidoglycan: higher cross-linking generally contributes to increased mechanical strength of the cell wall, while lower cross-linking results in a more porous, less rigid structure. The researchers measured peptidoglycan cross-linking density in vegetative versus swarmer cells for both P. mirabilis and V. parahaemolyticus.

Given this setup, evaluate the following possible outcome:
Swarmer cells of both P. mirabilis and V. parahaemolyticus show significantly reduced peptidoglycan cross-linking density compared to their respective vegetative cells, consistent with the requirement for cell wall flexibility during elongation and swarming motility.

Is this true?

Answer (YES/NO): NO